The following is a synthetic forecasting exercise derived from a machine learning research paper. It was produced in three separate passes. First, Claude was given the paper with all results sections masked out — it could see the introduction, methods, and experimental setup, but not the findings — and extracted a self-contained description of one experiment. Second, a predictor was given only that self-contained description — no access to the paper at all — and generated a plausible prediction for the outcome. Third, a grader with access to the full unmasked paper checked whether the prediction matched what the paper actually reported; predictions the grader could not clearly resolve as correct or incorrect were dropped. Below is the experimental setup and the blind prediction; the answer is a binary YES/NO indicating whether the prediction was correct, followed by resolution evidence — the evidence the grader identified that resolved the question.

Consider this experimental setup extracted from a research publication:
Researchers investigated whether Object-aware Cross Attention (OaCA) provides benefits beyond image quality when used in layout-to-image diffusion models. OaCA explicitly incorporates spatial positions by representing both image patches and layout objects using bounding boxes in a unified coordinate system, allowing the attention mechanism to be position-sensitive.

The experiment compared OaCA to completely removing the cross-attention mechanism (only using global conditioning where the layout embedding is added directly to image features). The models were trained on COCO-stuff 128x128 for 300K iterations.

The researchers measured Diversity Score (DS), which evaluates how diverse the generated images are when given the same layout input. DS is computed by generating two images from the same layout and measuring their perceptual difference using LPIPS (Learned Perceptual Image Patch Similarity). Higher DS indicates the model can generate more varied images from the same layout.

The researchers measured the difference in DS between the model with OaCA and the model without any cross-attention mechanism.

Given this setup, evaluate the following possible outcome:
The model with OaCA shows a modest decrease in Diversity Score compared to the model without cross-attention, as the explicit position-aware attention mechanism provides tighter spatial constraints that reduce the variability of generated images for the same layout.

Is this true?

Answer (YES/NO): YES